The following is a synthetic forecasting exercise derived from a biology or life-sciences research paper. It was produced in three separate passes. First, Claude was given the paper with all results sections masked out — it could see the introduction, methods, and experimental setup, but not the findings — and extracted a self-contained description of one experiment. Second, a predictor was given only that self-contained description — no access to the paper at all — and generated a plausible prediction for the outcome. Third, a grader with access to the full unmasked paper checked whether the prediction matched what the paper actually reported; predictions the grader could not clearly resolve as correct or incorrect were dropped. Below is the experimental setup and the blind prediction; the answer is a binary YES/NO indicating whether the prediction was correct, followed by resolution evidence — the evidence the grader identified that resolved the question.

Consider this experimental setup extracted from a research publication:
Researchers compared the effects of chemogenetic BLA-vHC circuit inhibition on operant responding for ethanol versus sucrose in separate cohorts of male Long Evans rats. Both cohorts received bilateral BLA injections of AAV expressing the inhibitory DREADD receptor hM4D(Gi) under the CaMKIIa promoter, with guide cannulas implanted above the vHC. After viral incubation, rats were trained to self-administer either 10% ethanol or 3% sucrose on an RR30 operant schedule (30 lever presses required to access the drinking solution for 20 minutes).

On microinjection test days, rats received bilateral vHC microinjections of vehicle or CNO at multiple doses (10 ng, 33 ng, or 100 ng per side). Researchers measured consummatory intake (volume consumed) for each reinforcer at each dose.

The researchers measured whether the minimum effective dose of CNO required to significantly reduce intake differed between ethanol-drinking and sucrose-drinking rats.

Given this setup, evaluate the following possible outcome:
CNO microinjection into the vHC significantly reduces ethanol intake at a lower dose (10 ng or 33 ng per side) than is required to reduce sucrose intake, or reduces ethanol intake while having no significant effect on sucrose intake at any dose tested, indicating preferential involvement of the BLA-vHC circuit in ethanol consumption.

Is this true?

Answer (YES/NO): YES